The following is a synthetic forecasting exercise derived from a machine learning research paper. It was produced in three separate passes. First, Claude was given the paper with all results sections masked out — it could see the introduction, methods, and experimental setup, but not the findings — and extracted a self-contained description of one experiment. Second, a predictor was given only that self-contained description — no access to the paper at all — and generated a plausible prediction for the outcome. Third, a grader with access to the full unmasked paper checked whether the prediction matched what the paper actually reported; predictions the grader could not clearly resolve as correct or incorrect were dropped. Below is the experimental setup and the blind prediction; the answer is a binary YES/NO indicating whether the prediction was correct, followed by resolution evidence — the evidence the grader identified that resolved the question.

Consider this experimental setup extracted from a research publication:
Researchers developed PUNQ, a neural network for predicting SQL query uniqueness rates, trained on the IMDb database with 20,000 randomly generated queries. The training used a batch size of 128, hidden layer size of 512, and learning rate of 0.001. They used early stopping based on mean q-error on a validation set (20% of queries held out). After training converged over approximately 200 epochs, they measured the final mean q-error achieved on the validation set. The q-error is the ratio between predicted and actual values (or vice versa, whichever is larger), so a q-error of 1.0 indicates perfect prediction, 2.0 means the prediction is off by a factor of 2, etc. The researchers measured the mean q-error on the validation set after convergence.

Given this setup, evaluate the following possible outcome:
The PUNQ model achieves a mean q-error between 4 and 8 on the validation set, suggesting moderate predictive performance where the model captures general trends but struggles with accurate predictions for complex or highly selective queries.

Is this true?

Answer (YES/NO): NO